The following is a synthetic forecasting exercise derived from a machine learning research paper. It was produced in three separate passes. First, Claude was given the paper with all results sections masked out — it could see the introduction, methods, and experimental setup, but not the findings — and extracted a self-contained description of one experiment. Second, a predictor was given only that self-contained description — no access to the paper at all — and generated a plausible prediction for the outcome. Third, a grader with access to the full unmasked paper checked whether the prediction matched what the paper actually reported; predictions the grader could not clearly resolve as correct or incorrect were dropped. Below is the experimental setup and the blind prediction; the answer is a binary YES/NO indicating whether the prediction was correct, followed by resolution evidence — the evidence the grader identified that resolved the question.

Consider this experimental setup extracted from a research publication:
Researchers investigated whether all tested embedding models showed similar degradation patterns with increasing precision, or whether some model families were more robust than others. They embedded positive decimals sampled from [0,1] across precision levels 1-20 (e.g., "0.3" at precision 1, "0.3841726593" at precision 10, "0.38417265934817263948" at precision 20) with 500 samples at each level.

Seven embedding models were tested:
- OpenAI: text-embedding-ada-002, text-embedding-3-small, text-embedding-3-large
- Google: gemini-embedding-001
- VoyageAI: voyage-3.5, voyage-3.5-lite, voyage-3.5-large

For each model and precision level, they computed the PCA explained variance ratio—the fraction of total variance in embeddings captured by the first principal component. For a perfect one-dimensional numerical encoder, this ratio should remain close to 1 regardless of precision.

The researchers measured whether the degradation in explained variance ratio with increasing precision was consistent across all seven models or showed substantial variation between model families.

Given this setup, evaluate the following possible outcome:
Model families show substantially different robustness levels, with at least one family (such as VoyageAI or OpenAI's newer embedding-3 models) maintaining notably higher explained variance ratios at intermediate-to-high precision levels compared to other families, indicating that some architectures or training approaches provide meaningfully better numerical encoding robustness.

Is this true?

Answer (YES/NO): YES